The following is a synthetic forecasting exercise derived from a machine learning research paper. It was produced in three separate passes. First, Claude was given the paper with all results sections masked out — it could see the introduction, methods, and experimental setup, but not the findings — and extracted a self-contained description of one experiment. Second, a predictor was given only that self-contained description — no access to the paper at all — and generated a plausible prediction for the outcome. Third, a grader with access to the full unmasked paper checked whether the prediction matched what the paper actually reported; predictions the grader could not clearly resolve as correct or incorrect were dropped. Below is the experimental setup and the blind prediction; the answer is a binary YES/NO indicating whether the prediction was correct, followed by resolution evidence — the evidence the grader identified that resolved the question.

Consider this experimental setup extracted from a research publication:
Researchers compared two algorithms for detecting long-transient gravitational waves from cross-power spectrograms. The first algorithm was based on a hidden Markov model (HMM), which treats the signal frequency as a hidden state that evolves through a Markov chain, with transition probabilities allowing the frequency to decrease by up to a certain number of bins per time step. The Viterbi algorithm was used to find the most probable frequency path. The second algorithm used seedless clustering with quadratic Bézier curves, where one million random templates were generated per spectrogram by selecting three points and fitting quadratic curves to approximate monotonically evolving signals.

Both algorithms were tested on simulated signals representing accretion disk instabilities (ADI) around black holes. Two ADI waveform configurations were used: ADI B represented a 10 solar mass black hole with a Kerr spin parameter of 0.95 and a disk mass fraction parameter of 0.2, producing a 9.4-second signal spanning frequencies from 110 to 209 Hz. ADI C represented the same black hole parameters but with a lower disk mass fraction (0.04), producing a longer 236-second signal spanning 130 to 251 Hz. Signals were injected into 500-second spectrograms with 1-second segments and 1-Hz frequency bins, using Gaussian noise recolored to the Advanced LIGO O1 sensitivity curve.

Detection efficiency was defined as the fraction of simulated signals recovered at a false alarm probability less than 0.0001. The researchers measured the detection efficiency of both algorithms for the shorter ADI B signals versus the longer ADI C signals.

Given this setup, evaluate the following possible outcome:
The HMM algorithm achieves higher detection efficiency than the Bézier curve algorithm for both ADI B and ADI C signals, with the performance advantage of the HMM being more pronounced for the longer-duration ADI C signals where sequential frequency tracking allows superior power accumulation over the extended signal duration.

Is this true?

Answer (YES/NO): NO